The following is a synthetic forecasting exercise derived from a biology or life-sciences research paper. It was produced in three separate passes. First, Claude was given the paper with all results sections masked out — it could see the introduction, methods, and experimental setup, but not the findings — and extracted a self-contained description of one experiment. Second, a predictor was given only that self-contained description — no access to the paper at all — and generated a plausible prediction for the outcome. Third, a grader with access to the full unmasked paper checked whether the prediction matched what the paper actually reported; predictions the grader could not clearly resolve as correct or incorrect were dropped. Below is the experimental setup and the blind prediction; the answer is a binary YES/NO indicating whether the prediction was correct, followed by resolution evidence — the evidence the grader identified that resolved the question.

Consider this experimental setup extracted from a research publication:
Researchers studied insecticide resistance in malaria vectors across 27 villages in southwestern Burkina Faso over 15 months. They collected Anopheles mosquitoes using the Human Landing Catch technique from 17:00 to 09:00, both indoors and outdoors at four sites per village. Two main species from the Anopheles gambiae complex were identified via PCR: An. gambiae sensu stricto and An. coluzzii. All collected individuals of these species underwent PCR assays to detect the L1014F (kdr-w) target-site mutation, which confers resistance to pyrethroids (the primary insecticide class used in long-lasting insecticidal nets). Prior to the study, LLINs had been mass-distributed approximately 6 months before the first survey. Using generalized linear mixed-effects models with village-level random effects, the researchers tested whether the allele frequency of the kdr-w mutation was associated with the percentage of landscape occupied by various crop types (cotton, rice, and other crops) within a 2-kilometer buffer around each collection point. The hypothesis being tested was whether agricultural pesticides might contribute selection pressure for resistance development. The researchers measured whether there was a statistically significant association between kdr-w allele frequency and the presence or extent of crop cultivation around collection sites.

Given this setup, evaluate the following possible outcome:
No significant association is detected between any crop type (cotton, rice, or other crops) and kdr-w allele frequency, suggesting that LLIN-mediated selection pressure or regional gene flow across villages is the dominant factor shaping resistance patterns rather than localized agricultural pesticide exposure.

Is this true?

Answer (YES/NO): YES